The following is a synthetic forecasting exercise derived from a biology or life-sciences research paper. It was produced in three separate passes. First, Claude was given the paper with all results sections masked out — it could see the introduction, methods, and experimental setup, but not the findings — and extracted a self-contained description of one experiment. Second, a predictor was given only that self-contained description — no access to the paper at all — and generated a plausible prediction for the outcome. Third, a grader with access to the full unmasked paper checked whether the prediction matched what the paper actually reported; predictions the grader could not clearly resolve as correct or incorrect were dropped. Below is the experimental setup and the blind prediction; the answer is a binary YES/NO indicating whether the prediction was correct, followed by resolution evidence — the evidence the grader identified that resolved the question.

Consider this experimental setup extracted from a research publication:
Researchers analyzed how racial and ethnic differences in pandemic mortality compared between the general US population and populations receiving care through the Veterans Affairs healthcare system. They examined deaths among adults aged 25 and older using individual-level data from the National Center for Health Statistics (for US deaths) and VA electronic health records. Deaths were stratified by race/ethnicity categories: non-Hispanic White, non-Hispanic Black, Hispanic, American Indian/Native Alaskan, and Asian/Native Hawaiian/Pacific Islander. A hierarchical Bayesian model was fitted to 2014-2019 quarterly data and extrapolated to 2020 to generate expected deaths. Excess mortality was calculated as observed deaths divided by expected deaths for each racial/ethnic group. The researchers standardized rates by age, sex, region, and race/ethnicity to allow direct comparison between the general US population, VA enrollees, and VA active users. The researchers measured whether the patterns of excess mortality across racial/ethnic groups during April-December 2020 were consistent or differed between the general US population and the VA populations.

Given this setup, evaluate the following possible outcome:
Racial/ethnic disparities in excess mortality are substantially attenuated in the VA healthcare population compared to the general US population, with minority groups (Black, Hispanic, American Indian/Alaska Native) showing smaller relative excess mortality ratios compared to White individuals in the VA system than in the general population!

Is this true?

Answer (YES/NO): NO